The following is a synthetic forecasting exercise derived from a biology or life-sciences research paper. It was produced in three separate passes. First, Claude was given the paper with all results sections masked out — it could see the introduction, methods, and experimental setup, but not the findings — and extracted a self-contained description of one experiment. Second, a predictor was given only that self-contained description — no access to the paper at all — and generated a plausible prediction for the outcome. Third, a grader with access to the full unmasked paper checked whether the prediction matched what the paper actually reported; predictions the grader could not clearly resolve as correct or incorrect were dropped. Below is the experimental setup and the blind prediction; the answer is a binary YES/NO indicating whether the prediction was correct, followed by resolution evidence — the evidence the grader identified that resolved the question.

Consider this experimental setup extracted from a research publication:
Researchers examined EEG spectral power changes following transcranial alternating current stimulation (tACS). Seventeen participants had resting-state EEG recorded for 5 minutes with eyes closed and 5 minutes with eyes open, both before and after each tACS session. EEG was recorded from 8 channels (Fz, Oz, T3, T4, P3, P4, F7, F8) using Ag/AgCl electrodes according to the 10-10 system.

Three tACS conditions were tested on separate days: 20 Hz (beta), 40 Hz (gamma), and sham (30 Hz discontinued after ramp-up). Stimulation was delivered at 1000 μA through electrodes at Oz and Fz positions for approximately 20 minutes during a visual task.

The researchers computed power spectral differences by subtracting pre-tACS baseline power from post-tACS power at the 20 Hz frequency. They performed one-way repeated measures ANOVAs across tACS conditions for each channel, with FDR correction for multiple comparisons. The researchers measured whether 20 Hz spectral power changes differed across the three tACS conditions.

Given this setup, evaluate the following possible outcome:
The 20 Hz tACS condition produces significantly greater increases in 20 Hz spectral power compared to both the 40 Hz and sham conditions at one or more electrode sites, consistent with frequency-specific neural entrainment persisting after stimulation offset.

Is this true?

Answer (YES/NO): NO